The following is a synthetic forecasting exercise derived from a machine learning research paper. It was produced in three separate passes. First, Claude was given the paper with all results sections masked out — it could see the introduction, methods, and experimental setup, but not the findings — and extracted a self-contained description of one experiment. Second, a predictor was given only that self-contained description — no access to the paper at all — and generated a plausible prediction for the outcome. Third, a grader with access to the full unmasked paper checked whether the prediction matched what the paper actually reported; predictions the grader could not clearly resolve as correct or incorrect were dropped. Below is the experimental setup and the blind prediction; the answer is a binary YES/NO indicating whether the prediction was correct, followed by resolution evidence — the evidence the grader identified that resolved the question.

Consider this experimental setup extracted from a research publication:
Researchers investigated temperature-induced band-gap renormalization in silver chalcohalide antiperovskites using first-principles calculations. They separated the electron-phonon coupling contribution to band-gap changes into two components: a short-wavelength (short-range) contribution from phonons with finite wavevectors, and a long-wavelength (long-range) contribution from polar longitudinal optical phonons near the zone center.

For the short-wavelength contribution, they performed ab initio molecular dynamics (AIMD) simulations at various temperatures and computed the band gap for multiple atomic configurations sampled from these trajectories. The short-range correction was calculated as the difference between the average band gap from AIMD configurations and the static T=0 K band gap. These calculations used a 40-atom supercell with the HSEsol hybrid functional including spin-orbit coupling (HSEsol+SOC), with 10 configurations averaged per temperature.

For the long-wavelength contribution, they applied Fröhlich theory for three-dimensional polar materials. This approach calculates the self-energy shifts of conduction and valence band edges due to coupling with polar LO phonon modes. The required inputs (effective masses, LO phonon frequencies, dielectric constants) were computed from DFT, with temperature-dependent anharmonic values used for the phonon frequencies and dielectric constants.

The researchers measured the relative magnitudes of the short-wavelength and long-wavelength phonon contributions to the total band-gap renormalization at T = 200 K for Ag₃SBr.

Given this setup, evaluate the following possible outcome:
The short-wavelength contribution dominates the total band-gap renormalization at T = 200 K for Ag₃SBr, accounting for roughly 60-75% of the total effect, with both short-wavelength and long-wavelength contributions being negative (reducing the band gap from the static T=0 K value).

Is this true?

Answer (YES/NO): NO